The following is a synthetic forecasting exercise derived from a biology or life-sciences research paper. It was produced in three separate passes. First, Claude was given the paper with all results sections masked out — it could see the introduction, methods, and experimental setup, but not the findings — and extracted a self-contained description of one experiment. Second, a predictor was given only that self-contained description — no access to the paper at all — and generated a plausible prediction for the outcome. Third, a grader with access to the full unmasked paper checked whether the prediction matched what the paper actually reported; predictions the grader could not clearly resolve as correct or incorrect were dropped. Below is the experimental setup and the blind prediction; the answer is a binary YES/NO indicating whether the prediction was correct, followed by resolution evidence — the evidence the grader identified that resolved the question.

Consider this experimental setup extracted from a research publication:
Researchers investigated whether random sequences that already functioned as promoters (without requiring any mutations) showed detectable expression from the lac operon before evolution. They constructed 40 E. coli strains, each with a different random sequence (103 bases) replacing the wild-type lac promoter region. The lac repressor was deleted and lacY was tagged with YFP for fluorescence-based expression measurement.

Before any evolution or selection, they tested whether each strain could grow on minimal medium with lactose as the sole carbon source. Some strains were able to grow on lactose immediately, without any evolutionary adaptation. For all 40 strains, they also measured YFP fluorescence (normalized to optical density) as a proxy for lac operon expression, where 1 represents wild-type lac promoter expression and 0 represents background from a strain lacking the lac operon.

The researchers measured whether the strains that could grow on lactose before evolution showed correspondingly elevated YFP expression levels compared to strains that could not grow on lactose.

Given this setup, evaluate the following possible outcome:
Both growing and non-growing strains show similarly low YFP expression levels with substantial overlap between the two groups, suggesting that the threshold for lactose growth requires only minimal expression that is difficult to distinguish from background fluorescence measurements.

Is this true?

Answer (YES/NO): NO